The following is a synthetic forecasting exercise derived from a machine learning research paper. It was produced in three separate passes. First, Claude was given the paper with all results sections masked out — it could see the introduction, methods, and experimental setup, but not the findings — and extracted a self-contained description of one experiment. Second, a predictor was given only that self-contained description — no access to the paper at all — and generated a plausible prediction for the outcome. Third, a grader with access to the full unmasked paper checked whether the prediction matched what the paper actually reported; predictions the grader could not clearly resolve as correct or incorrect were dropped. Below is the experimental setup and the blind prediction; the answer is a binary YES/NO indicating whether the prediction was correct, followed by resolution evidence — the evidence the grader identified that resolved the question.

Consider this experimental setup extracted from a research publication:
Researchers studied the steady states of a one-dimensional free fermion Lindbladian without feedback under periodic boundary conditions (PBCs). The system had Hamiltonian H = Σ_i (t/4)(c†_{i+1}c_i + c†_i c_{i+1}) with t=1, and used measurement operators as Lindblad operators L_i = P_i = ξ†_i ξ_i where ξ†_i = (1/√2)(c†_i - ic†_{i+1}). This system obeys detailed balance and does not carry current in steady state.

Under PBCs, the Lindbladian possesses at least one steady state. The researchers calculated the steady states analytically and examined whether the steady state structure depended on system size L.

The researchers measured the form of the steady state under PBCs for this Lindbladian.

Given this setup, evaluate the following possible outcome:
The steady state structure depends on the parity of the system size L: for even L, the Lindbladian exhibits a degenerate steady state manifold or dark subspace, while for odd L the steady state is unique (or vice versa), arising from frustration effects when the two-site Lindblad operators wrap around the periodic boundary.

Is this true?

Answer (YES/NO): NO